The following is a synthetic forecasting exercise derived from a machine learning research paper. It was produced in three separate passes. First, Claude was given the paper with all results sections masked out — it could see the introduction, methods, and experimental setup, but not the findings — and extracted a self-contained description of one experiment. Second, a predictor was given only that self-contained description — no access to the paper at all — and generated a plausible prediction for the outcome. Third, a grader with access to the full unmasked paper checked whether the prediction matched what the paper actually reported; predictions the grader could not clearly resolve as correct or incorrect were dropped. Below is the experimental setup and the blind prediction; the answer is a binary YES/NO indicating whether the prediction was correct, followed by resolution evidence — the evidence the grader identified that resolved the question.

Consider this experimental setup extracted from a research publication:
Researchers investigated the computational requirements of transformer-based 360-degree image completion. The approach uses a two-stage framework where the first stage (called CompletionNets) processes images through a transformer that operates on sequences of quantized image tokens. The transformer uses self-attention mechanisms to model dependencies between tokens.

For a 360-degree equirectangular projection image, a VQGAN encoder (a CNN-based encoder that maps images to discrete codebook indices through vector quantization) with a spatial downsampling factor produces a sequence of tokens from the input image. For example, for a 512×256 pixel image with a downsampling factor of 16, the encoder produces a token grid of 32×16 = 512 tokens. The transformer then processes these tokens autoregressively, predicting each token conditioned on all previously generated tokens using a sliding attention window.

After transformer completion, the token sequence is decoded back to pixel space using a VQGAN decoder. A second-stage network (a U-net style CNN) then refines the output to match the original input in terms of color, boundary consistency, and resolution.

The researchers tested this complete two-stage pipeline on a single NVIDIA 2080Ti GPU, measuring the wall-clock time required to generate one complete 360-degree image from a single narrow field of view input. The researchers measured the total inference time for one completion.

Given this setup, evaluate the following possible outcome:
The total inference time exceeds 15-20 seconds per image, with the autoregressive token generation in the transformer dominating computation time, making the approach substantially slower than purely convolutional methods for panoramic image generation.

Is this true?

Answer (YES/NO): YES